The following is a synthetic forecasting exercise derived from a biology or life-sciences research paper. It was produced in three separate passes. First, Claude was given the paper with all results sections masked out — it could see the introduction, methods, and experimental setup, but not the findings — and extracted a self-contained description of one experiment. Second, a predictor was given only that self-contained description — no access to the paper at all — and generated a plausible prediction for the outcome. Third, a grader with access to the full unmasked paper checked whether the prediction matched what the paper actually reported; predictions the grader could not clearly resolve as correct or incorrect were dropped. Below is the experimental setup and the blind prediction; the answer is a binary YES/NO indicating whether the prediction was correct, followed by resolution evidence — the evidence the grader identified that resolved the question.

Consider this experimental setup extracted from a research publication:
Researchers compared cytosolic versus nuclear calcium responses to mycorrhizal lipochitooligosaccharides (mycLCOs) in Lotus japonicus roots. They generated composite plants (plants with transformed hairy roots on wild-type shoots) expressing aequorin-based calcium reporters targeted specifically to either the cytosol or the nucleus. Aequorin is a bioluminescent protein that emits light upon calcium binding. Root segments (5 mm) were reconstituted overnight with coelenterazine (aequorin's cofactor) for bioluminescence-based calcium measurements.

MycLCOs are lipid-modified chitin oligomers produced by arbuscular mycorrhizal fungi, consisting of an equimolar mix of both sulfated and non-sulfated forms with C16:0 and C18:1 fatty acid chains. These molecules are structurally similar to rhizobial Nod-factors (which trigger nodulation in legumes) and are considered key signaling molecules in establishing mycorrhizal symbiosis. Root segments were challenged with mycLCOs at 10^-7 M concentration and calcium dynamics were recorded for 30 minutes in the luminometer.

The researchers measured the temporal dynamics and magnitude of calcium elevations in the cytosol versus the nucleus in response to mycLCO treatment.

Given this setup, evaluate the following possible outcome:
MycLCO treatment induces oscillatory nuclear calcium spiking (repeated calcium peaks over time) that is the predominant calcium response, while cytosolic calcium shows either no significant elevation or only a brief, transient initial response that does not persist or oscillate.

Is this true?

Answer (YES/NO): NO